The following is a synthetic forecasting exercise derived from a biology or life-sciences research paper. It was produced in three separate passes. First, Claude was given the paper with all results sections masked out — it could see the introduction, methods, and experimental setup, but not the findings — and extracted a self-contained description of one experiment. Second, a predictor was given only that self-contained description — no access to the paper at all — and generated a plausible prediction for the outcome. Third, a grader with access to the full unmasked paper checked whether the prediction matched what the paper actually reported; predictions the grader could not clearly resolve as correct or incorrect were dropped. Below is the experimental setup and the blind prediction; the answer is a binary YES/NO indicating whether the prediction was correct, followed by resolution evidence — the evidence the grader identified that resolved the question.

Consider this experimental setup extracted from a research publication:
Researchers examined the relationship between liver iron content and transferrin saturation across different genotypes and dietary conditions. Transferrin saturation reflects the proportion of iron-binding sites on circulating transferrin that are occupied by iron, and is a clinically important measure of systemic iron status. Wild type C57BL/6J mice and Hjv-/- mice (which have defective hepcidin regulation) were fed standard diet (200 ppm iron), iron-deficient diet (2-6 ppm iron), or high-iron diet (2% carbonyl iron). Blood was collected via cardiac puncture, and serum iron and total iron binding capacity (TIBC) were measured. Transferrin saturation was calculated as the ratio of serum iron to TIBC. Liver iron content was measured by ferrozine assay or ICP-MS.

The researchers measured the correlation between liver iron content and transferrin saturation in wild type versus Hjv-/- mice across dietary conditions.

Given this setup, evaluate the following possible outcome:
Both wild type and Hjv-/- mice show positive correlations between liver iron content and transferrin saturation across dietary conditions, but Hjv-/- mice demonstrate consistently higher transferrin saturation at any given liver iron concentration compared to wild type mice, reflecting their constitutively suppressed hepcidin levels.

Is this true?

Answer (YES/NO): NO